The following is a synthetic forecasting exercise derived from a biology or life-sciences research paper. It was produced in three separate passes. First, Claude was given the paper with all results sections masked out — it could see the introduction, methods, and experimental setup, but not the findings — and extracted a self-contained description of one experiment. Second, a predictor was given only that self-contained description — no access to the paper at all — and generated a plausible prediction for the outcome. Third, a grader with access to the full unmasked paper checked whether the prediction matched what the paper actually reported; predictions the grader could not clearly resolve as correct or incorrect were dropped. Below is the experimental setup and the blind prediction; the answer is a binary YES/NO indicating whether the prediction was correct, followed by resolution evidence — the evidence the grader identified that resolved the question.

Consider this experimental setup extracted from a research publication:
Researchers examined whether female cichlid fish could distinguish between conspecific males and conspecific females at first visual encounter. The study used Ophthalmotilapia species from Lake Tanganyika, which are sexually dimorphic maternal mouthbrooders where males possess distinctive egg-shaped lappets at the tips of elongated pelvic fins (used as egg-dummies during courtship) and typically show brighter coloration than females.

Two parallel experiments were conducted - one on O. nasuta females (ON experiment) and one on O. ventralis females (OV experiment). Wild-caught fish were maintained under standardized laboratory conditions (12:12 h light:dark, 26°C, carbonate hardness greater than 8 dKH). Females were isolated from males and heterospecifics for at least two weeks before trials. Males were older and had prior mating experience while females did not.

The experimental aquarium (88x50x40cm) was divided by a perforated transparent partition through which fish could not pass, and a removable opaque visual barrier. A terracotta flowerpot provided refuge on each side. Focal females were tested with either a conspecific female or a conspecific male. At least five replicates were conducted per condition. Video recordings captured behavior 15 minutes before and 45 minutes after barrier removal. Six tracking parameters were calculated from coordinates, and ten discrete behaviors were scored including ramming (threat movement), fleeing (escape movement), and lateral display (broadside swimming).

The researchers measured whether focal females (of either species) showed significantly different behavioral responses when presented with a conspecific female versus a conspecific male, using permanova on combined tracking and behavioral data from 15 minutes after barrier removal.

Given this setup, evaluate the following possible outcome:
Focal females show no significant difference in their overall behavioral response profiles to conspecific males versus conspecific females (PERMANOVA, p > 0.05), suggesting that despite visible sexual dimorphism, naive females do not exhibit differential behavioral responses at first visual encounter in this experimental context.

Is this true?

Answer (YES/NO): YES